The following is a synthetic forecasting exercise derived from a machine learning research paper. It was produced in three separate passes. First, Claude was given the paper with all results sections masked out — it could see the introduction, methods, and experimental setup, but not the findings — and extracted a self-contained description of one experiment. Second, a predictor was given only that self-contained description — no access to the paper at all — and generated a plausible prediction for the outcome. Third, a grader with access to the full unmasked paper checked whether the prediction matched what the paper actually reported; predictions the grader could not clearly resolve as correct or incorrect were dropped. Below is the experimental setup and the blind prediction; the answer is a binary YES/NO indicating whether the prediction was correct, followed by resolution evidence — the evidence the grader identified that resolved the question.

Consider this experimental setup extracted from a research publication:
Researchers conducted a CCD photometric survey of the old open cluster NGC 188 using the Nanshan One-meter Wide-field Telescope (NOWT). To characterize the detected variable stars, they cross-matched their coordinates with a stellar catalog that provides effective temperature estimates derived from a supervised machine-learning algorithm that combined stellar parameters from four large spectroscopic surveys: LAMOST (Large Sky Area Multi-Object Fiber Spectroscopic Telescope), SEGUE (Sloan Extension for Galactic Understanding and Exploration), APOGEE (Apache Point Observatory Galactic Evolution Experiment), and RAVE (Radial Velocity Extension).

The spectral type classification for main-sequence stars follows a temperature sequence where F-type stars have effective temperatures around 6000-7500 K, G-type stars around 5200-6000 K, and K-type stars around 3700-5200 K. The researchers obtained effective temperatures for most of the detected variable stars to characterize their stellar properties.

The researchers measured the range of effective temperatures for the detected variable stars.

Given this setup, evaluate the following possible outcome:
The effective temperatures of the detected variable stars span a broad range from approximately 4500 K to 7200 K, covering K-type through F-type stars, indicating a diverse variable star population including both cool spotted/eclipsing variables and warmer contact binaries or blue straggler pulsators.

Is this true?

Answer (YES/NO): NO